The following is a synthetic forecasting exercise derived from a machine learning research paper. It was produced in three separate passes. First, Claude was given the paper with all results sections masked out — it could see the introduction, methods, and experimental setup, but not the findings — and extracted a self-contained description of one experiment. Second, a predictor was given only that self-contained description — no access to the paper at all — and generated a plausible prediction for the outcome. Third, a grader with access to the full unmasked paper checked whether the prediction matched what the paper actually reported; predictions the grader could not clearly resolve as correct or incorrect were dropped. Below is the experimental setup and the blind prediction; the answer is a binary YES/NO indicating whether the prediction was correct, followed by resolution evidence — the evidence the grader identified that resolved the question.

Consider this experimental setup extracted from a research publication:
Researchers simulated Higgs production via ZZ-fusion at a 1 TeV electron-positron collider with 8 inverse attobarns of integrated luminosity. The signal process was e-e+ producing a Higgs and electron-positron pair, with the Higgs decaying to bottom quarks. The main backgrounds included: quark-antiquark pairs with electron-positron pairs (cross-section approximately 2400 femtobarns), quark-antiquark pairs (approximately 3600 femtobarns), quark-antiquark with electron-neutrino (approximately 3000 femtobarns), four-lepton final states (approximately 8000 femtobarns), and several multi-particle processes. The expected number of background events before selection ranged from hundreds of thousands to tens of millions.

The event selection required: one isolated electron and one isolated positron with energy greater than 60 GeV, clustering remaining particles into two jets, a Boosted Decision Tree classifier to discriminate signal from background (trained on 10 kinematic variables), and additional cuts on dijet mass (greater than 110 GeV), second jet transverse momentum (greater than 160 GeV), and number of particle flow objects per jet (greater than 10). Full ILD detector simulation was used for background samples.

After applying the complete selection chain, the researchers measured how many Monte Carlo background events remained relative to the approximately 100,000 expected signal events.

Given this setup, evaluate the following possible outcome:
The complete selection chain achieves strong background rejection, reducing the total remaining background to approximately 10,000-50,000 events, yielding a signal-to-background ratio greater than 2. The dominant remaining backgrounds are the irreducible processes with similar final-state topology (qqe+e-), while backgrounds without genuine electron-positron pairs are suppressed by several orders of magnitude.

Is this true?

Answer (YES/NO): NO